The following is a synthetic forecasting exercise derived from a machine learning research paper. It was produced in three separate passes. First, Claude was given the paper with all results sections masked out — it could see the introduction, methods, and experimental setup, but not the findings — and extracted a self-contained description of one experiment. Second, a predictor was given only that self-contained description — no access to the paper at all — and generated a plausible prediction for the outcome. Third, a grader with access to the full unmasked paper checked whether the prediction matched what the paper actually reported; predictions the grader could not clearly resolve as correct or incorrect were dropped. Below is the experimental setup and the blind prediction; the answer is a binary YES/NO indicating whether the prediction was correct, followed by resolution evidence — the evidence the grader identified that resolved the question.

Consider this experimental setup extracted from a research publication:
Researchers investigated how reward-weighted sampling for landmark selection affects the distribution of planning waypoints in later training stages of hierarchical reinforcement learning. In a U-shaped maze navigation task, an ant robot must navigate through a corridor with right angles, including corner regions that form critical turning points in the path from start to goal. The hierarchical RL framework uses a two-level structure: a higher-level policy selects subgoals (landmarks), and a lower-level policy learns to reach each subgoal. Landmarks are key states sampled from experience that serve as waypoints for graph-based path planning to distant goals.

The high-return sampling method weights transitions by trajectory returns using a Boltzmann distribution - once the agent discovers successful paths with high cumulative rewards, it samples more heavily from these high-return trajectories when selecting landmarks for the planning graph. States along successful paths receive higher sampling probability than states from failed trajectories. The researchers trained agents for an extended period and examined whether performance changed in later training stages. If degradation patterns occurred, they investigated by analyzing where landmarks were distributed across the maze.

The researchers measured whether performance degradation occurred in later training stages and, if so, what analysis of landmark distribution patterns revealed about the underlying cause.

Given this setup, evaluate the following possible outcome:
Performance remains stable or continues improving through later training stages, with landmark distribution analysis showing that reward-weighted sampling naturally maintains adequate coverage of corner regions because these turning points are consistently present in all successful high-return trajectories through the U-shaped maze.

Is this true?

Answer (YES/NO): NO